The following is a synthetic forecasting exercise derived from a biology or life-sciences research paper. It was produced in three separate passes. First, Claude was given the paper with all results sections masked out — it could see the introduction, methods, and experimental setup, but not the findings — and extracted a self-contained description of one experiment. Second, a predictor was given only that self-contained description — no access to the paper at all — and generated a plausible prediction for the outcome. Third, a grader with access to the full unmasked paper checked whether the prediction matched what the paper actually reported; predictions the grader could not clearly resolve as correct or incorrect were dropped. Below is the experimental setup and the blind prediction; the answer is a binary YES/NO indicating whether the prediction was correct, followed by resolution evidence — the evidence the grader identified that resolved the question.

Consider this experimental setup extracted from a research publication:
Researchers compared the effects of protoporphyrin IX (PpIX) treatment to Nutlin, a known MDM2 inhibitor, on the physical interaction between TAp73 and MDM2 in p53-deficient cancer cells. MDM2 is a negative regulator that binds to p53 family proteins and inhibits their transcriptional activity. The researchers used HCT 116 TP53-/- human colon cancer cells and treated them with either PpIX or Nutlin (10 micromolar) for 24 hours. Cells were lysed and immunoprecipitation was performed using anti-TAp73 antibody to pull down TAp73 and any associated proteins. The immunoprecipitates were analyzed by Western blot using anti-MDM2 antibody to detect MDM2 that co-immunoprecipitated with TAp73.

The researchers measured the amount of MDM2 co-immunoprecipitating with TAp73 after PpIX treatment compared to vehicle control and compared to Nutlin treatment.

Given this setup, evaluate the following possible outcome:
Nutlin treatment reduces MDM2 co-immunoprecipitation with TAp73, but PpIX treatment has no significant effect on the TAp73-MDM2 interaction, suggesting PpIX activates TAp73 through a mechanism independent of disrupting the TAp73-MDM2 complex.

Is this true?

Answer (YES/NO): NO